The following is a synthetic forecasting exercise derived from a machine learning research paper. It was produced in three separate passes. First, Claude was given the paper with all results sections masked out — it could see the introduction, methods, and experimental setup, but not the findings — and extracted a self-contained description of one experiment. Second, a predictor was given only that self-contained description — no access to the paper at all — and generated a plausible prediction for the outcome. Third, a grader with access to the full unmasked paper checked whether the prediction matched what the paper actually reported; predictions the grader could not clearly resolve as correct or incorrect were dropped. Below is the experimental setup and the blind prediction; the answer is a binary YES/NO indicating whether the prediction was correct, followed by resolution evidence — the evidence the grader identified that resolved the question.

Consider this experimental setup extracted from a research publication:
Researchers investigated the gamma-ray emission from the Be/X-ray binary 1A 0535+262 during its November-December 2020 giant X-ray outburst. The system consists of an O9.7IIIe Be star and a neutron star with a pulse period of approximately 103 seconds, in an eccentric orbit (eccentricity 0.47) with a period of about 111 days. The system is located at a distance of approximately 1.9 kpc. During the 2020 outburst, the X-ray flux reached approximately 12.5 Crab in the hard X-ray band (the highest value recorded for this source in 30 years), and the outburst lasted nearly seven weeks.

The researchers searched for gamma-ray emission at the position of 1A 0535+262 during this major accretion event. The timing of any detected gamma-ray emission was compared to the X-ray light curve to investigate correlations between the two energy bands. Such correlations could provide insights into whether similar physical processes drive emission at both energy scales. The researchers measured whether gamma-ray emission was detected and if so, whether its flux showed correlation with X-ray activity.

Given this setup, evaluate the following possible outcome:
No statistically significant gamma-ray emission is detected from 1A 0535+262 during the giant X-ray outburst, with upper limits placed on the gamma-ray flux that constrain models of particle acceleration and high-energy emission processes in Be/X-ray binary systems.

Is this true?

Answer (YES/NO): NO